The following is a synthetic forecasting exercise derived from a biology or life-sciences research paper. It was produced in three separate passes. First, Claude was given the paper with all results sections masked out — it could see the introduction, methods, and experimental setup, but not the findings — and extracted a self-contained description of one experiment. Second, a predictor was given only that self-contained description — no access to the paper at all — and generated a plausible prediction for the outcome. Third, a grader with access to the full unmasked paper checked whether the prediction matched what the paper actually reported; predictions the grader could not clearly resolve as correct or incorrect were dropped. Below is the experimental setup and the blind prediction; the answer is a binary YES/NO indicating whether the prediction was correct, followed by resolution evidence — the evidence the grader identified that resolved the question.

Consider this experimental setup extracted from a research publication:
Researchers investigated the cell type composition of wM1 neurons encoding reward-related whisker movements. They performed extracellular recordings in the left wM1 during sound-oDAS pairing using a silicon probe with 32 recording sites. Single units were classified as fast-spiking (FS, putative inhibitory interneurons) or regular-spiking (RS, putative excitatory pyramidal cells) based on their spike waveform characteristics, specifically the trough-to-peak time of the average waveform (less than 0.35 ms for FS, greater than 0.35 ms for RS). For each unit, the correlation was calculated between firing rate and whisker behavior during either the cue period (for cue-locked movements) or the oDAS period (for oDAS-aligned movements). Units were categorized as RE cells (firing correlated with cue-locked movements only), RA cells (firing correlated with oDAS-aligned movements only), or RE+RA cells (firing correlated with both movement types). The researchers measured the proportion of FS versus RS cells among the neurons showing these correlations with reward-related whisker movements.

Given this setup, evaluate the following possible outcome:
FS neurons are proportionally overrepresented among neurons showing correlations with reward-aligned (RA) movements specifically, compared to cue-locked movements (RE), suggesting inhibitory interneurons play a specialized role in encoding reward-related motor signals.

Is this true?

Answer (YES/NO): NO